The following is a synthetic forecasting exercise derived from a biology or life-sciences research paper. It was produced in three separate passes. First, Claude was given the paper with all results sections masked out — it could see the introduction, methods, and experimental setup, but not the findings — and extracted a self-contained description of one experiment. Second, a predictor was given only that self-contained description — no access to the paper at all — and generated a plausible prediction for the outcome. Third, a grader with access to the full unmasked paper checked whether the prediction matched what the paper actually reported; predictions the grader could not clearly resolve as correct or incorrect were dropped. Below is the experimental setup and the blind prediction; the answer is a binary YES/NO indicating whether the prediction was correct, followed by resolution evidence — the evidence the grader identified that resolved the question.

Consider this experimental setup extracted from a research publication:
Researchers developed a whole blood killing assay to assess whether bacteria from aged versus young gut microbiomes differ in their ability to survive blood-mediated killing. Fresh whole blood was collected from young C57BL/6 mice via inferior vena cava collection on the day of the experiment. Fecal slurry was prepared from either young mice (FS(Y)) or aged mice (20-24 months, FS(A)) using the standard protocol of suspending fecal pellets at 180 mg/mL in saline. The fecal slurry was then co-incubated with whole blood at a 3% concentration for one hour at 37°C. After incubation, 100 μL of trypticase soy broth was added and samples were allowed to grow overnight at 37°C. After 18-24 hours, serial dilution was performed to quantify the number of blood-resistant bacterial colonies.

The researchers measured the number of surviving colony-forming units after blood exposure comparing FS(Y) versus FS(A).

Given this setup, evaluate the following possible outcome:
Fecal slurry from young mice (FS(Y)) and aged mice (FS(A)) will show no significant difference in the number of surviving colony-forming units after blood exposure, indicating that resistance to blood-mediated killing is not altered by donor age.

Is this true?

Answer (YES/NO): NO